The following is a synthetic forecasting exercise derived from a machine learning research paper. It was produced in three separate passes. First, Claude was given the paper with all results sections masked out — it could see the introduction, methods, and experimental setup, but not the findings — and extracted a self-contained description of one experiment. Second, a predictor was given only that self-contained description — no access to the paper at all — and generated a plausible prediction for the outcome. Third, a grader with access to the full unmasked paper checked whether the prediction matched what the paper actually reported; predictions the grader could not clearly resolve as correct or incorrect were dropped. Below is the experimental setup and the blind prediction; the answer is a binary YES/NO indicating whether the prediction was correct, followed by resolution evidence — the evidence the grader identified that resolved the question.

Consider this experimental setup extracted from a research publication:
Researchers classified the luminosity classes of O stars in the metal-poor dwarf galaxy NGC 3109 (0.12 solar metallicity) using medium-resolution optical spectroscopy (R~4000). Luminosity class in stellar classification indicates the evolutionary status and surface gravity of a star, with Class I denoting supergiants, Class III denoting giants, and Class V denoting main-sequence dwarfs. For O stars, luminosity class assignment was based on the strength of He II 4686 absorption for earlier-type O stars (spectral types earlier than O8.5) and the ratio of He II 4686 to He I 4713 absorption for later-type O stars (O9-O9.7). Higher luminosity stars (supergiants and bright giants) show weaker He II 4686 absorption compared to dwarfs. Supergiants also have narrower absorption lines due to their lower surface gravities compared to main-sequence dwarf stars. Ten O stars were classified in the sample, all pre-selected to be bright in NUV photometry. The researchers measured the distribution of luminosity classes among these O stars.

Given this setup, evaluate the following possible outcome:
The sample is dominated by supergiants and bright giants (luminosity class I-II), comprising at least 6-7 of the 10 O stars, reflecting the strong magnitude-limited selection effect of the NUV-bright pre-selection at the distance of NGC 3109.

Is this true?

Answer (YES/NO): YES